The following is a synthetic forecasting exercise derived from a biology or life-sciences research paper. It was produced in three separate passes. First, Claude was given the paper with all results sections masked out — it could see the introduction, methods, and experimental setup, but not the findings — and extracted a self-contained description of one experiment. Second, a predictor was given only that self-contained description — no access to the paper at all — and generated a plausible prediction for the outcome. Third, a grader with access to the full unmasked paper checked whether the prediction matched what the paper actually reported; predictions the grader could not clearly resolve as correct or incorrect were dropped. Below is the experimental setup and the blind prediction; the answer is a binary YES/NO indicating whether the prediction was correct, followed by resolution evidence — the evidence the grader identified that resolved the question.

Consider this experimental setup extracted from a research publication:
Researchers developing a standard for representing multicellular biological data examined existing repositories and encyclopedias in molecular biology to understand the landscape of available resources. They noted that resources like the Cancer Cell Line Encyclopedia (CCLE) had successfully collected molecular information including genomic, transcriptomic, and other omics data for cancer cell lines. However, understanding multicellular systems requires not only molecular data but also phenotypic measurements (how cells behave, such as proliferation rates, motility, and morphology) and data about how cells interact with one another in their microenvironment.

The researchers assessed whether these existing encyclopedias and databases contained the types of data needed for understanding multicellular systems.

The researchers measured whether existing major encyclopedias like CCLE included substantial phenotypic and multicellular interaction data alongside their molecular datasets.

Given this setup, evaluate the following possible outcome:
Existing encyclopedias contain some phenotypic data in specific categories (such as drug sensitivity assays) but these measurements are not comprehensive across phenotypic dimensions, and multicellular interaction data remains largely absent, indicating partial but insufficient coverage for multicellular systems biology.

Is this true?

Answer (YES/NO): NO